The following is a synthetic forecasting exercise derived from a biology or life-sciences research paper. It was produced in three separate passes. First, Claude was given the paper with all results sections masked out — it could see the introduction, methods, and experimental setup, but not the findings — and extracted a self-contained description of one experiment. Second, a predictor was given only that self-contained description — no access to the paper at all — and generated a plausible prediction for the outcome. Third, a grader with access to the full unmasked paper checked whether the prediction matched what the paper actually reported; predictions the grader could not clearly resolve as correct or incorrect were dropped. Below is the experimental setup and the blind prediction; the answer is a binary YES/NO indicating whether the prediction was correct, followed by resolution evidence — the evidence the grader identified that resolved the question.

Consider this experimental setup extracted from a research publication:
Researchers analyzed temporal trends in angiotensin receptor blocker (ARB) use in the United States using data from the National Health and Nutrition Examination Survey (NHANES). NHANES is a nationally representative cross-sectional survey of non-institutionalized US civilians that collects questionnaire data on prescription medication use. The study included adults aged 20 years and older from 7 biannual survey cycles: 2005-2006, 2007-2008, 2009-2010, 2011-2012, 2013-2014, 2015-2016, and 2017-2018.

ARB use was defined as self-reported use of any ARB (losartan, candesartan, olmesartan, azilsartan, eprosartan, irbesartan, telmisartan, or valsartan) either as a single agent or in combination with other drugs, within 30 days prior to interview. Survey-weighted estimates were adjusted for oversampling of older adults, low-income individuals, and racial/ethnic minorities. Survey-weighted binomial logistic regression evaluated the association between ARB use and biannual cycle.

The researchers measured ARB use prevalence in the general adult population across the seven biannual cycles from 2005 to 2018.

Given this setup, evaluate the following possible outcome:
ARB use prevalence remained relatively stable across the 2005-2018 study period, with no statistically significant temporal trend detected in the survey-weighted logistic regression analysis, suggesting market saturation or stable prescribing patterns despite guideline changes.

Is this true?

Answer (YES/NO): NO